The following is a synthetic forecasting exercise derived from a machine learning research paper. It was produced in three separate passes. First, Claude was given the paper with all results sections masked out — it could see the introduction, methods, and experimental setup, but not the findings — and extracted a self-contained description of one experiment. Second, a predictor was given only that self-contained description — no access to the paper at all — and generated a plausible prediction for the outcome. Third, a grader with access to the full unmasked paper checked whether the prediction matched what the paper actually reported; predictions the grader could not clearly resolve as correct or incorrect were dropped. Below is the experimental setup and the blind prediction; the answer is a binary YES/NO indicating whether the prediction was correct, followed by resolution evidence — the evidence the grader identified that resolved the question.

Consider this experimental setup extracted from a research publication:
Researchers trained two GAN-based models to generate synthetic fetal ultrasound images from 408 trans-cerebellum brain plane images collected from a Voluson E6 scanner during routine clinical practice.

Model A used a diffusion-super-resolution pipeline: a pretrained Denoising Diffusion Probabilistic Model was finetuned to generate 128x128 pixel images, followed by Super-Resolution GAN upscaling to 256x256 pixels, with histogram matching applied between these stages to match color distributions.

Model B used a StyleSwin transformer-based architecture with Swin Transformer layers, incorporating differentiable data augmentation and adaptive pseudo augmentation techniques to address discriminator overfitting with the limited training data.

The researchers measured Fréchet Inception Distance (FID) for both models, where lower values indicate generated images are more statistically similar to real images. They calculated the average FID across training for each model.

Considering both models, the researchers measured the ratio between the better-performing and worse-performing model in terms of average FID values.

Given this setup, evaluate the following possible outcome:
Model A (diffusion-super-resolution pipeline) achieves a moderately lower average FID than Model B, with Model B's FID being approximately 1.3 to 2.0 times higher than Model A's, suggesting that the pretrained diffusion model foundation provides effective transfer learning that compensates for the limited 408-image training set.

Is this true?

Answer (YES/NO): NO